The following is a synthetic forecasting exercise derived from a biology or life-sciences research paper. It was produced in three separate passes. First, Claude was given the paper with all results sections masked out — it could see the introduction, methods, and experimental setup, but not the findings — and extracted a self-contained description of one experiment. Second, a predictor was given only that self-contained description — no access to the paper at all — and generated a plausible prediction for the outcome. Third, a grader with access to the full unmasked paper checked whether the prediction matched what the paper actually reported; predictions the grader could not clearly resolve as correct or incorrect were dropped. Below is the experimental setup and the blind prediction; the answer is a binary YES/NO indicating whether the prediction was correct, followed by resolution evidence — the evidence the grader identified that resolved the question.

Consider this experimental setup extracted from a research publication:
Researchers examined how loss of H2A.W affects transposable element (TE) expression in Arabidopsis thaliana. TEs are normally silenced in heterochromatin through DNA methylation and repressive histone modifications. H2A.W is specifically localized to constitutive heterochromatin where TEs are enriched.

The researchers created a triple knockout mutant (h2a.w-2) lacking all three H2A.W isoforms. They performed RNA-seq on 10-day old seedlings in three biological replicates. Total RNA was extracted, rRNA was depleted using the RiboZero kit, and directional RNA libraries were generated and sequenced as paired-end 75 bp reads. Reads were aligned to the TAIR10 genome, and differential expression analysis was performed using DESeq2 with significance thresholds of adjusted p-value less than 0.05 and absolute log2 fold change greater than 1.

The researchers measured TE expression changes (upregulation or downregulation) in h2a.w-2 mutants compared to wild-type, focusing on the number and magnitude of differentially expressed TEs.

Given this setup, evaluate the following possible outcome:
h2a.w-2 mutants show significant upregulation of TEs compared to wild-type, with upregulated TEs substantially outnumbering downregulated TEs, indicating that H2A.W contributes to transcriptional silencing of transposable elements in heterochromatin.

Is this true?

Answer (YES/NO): NO